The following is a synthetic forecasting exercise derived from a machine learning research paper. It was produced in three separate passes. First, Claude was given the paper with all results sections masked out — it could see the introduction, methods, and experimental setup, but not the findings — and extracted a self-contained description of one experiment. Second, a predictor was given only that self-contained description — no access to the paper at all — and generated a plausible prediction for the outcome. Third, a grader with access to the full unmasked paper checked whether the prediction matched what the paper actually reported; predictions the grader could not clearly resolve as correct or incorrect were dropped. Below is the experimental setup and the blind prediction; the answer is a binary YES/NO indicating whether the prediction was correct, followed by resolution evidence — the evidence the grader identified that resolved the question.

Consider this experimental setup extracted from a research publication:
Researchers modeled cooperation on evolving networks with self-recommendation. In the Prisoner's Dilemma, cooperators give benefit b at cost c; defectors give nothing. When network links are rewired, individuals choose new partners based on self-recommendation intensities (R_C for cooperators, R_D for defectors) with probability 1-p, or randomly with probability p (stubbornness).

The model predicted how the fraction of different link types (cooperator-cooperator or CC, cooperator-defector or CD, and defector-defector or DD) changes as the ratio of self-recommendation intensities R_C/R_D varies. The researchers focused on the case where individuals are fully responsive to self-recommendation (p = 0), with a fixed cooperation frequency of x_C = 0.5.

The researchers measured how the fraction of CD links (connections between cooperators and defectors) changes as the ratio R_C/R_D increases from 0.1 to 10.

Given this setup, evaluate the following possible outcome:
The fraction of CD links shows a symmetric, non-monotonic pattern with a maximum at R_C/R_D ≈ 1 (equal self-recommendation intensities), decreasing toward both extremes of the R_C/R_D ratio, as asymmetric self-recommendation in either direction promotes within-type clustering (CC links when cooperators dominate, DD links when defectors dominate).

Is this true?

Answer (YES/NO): YES